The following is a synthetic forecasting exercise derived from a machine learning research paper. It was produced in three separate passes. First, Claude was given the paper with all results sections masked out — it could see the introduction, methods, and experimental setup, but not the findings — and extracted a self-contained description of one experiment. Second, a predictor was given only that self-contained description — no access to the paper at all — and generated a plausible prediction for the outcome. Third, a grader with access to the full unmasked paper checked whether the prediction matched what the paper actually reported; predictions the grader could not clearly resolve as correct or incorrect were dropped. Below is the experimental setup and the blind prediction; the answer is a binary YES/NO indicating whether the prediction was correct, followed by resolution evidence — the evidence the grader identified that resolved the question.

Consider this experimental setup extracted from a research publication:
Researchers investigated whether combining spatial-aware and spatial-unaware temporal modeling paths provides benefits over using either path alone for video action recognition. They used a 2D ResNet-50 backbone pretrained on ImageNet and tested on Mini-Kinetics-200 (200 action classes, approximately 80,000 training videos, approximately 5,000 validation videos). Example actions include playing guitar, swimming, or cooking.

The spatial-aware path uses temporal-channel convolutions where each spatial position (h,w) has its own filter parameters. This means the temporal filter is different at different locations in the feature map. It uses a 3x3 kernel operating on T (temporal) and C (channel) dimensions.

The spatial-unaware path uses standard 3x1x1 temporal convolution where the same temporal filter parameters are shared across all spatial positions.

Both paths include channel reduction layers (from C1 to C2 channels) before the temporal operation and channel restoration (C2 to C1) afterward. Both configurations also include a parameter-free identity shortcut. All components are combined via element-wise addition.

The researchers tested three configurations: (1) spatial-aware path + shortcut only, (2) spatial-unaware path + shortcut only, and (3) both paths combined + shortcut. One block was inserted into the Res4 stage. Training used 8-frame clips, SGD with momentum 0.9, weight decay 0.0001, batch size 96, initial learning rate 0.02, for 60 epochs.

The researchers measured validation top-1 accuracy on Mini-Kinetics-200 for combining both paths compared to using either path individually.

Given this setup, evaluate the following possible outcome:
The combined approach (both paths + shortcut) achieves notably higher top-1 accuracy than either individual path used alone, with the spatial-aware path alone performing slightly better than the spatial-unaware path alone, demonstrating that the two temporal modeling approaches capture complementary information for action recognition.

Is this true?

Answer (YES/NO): YES